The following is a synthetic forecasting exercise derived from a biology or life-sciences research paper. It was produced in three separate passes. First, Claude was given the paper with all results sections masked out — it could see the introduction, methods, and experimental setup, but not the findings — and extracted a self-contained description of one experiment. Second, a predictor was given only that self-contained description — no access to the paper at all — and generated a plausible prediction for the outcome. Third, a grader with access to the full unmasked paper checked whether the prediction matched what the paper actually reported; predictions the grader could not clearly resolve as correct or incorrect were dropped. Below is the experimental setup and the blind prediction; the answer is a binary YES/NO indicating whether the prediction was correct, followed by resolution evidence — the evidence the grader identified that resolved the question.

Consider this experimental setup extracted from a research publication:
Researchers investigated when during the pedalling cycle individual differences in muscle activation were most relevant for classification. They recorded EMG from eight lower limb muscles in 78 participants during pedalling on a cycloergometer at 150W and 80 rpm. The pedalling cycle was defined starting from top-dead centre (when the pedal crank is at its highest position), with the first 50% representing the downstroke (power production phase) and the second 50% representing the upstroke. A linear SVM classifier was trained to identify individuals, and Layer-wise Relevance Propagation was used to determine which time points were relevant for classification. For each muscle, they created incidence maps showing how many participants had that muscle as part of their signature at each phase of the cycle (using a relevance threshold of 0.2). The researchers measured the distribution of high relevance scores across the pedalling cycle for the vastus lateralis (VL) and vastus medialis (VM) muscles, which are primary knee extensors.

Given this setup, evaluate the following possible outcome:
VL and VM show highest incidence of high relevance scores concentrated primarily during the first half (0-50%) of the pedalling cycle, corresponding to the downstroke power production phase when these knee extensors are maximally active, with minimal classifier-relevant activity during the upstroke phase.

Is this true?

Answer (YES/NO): NO